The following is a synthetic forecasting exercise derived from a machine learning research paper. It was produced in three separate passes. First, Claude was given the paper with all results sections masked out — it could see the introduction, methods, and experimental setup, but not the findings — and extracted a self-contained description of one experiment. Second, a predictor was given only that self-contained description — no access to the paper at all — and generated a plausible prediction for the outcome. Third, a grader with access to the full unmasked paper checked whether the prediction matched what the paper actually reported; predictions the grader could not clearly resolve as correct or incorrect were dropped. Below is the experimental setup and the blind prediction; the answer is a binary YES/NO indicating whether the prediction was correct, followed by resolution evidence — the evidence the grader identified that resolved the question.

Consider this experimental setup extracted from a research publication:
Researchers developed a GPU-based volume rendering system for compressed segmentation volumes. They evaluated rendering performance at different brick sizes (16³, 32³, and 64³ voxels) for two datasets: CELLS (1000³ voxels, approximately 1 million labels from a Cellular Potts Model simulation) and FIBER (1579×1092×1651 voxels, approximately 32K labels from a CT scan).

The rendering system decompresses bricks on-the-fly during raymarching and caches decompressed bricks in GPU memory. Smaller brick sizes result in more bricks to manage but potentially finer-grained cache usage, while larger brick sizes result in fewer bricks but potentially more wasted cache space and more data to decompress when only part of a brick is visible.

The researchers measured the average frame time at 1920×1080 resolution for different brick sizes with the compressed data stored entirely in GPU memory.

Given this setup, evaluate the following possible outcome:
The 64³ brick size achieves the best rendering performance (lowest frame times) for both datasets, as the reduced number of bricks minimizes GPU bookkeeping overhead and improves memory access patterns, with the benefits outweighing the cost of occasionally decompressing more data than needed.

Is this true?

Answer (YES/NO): NO